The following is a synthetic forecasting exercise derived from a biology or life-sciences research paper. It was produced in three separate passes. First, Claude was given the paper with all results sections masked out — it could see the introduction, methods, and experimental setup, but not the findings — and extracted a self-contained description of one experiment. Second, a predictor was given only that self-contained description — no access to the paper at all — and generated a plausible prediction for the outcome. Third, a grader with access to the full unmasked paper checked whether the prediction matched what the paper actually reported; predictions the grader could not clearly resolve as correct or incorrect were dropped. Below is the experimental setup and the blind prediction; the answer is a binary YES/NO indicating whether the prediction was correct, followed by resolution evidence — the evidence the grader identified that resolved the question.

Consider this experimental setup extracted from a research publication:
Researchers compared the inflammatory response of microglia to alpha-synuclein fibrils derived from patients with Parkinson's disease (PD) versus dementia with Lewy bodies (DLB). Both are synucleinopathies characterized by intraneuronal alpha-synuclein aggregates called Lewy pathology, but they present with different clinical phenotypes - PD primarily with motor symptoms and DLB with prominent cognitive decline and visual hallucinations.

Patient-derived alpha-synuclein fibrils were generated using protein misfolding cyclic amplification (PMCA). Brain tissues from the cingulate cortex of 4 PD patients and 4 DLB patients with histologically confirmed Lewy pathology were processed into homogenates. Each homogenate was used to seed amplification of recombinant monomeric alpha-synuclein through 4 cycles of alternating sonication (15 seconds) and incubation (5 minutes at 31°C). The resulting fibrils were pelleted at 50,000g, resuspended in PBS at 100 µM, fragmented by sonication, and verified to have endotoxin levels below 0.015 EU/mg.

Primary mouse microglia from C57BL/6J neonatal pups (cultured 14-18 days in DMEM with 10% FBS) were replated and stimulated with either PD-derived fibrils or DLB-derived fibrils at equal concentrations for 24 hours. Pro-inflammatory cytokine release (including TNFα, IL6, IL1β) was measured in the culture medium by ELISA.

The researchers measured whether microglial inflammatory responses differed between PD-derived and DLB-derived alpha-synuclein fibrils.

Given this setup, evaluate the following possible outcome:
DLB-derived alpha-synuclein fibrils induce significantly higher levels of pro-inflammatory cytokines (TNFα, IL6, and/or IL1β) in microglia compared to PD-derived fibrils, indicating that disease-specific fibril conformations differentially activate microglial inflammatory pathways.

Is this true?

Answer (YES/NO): YES